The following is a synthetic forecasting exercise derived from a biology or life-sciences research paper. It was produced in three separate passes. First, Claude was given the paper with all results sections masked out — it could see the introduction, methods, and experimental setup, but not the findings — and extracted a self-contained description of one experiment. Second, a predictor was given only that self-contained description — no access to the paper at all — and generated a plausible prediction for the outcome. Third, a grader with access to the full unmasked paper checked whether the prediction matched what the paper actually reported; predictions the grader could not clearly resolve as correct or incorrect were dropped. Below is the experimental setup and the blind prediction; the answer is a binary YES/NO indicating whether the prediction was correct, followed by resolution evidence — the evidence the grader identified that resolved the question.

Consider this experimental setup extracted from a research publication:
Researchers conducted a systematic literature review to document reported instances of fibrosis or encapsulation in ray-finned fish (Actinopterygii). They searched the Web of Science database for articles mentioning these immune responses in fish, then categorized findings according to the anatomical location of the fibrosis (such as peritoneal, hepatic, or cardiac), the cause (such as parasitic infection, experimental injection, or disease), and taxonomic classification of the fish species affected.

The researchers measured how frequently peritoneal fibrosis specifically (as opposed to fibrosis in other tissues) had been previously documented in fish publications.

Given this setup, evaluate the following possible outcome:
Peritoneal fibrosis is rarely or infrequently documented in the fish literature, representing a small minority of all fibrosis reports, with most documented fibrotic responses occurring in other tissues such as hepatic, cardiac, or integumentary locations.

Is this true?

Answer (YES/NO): YES